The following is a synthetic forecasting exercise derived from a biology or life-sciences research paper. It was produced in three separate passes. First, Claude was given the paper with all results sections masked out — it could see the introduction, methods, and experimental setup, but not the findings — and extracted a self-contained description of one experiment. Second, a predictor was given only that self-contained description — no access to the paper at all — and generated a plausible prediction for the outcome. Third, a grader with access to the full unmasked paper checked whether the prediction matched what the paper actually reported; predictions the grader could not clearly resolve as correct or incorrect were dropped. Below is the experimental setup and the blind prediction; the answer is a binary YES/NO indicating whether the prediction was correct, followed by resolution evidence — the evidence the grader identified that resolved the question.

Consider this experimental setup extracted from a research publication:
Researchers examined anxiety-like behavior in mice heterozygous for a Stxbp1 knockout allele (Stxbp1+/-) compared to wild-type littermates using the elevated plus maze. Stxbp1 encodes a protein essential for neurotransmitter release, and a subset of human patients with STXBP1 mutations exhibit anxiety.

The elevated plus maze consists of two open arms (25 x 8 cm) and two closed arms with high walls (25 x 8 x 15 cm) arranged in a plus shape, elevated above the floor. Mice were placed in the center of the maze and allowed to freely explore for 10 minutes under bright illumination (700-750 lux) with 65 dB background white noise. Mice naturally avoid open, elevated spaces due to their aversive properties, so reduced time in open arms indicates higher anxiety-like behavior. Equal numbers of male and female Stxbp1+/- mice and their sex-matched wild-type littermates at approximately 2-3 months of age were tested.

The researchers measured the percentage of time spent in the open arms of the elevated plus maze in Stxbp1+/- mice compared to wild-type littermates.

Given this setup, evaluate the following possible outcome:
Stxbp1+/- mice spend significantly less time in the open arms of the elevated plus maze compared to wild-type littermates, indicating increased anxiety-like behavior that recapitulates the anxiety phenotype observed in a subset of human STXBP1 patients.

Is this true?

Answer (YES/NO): NO